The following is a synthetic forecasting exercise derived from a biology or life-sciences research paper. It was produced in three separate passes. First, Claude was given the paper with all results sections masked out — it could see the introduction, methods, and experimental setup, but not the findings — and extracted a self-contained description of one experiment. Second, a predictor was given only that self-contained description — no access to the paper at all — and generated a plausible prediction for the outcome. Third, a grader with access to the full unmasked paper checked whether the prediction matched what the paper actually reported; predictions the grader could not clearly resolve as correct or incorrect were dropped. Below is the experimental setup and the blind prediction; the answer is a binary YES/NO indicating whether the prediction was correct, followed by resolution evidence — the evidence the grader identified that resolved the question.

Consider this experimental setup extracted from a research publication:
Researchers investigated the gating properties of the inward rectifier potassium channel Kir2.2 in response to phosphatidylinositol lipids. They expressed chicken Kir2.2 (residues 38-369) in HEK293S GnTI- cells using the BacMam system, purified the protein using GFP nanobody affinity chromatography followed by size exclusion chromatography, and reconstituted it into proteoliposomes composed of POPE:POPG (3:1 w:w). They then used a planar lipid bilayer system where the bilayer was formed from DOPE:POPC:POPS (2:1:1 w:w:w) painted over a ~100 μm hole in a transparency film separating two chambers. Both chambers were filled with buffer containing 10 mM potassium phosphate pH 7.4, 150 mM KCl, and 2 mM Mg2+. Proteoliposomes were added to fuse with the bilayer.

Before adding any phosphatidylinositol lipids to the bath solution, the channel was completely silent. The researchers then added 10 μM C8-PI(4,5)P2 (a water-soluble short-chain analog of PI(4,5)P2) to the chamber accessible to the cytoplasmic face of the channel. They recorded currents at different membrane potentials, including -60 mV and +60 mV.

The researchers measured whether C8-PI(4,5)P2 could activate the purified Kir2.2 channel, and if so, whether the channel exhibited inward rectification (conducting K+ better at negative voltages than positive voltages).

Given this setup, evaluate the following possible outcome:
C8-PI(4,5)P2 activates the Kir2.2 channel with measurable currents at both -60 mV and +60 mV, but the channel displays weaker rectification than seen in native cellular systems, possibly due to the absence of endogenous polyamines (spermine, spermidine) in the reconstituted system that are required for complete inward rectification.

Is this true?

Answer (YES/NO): NO